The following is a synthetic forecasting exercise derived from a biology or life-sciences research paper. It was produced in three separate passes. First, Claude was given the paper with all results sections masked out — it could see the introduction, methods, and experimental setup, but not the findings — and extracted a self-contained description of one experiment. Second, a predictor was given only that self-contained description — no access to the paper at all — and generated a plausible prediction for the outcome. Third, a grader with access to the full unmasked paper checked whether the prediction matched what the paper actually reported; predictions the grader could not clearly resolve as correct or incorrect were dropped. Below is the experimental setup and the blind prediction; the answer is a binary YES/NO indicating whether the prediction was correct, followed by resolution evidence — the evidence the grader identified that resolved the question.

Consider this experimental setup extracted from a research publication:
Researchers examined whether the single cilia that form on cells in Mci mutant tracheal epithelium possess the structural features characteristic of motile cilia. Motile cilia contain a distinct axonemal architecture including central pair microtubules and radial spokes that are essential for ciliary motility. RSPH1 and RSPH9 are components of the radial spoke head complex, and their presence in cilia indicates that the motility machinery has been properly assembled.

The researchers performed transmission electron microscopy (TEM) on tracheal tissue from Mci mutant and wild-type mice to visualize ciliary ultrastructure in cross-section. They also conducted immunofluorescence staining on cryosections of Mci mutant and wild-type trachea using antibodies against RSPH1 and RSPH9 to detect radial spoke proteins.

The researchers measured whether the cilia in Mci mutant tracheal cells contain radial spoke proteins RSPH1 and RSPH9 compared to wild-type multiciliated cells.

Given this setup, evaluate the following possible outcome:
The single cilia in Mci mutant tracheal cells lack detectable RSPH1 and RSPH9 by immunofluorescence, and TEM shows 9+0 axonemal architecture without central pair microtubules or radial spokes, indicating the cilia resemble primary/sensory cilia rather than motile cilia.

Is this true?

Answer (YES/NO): NO